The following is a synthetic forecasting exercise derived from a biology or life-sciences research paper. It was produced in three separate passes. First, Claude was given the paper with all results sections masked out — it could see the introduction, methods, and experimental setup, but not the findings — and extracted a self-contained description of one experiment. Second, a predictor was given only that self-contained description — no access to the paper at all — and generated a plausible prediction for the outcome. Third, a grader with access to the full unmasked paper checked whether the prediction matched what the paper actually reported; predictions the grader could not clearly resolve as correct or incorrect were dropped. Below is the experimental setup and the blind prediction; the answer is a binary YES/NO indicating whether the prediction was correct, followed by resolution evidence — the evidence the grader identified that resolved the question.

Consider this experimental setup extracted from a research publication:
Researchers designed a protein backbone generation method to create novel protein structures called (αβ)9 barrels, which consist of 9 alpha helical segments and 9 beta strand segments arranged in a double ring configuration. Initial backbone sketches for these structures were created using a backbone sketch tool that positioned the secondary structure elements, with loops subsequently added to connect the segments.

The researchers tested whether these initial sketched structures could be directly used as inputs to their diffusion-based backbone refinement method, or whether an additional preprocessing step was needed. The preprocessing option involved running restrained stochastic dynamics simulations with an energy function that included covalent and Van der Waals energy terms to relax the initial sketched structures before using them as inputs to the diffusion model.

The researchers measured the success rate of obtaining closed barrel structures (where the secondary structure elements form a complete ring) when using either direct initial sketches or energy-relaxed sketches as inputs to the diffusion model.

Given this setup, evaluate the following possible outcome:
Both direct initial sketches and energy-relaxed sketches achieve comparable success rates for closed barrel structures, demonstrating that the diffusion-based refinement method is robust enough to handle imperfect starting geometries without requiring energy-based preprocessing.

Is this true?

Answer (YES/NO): NO